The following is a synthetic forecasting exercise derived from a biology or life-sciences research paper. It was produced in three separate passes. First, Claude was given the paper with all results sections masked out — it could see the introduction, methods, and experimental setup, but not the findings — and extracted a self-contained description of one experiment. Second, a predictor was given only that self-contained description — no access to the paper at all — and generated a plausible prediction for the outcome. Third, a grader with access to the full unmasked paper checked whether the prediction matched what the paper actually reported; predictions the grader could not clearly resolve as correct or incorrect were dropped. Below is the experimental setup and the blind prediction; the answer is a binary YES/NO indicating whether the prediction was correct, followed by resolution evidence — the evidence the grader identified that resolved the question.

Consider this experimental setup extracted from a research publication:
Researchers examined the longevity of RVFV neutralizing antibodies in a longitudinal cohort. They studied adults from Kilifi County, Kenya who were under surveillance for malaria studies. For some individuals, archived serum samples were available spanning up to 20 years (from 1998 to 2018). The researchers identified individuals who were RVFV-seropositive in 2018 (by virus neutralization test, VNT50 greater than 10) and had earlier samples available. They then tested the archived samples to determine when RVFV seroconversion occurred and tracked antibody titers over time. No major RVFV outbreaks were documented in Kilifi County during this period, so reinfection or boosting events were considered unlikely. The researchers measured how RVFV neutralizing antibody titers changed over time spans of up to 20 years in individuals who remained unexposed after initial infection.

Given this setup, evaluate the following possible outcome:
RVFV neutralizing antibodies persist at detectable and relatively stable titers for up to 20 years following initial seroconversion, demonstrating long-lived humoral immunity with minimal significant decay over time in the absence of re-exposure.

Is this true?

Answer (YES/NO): NO